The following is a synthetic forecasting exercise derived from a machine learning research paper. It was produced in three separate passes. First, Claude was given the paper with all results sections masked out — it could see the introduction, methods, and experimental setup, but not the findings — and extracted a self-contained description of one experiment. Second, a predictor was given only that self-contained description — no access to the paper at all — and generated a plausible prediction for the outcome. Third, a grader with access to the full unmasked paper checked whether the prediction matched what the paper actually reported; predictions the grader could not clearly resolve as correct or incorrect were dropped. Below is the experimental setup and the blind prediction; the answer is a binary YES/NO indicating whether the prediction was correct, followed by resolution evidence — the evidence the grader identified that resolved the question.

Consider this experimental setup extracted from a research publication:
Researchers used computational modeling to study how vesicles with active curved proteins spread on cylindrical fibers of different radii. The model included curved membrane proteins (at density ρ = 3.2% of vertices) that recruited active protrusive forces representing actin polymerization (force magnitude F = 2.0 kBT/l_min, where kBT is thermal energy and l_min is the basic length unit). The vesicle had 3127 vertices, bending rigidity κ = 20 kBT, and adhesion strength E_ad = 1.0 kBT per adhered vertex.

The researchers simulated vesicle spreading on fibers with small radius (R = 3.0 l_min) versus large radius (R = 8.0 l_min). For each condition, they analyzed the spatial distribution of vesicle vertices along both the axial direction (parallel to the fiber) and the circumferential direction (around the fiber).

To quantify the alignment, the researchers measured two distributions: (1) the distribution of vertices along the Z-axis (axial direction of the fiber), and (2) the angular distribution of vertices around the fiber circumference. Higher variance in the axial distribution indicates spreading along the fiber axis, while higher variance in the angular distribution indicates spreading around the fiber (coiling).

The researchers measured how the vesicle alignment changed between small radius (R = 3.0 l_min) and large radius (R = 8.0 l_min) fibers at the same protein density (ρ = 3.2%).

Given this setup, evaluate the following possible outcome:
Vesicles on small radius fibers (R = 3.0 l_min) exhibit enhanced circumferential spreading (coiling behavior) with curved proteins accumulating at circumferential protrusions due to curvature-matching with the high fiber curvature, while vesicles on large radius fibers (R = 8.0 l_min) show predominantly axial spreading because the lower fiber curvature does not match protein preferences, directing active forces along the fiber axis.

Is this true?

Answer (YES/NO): NO